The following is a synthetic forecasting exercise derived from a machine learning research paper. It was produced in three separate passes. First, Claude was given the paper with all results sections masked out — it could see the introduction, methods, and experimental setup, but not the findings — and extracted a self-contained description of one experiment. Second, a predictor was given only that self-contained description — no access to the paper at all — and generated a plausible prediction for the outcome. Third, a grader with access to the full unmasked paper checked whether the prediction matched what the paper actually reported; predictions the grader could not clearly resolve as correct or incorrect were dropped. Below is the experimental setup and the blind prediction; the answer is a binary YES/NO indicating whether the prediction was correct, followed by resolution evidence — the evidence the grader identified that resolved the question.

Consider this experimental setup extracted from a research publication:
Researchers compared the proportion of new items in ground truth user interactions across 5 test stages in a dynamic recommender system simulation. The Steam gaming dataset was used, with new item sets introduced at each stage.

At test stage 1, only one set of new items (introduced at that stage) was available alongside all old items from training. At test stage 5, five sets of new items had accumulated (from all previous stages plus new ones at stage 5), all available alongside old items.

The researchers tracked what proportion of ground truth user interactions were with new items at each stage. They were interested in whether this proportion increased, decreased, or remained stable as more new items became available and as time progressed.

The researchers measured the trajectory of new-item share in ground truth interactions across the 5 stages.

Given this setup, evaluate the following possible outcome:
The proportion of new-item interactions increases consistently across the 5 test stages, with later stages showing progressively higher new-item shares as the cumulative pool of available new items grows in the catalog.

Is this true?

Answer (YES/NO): YES